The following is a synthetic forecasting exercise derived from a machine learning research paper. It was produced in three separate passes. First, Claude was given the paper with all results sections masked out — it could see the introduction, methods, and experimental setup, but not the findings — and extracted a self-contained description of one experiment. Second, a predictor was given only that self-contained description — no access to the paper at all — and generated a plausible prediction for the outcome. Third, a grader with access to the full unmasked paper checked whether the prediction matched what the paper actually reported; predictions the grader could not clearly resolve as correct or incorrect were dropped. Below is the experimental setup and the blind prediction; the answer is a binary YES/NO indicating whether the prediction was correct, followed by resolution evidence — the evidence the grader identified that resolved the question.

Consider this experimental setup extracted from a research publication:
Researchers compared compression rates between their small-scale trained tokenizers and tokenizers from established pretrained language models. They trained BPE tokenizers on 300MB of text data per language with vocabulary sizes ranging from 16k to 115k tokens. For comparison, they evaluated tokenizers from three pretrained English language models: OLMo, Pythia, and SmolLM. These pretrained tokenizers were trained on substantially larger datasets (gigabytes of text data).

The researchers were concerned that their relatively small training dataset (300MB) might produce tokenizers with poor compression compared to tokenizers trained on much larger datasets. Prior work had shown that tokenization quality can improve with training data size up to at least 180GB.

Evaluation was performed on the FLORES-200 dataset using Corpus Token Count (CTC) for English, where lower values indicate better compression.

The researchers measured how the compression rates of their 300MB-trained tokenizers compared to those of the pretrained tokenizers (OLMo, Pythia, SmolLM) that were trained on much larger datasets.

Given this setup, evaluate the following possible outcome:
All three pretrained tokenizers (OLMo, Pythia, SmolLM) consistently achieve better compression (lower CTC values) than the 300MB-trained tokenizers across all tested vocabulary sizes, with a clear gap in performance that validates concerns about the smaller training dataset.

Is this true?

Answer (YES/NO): NO